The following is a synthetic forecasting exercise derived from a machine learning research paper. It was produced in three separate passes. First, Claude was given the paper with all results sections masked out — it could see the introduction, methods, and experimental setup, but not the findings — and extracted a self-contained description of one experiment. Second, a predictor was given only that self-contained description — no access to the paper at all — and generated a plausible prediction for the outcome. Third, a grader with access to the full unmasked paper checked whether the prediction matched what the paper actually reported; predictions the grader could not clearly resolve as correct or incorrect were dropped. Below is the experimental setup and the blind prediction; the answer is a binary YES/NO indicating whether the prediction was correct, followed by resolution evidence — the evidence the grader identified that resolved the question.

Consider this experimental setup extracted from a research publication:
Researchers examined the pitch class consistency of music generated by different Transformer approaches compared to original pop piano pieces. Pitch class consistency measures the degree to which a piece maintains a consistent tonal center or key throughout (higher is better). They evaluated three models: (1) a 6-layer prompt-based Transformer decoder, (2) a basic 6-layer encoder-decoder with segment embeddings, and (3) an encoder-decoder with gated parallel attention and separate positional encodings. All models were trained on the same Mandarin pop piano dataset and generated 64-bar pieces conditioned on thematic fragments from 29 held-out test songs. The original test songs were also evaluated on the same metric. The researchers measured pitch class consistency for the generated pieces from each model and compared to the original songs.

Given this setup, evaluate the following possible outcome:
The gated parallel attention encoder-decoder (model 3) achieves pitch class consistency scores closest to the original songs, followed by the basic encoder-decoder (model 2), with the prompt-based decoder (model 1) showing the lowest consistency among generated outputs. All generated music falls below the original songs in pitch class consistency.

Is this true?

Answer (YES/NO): NO